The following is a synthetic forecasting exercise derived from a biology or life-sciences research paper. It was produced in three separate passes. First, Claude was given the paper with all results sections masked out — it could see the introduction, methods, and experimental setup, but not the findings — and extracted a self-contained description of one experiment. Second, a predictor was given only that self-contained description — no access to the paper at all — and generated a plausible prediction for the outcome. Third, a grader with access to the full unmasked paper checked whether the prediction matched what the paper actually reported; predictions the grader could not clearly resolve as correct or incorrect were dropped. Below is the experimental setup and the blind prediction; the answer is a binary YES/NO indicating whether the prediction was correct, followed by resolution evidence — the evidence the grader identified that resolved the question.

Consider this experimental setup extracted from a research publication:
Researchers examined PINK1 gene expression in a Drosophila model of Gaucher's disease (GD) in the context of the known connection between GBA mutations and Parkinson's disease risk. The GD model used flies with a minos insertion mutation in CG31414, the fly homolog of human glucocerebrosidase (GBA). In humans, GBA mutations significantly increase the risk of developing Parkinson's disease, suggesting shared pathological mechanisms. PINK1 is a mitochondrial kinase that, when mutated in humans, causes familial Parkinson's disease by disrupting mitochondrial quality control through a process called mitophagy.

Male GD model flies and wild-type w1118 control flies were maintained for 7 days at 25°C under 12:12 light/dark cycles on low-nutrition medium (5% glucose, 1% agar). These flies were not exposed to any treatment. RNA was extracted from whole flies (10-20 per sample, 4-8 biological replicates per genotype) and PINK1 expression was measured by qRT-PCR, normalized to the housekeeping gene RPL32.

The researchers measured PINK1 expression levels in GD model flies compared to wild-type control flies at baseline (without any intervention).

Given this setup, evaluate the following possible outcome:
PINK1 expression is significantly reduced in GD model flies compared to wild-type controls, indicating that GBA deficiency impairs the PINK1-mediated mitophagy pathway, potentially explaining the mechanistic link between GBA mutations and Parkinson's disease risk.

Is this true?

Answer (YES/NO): NO